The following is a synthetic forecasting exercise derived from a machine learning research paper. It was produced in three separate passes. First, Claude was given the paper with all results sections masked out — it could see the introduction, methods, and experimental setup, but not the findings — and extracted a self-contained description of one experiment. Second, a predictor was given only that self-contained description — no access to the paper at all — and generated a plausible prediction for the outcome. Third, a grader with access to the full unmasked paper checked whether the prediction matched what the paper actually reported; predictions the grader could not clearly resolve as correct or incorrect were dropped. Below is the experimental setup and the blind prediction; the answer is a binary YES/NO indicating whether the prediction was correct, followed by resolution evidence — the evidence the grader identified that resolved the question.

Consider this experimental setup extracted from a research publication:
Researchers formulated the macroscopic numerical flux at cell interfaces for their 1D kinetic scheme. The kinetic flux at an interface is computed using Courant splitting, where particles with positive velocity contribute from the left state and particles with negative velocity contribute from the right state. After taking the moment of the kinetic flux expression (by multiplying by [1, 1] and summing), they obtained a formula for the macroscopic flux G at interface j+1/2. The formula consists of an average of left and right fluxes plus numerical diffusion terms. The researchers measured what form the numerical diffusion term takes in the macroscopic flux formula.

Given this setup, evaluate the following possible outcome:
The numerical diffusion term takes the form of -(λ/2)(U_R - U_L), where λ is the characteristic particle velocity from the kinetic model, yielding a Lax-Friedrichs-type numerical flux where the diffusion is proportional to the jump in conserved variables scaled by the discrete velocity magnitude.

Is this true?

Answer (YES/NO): YES